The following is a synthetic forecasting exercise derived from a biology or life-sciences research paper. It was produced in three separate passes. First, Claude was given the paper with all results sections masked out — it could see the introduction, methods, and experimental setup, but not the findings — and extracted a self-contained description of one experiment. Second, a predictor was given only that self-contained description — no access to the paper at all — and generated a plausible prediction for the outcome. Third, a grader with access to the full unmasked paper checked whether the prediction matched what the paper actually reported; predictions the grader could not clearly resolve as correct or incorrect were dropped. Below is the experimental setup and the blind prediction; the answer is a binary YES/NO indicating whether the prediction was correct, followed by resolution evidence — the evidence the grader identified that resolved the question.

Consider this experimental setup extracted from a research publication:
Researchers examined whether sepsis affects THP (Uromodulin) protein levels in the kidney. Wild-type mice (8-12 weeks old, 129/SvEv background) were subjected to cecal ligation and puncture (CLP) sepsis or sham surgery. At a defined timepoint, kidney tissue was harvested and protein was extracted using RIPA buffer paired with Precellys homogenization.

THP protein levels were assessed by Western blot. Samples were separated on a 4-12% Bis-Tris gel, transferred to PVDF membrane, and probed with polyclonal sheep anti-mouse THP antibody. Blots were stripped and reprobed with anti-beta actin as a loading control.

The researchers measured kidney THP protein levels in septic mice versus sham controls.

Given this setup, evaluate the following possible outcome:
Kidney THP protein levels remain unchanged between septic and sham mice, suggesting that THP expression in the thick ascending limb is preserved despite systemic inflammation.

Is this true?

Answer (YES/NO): YES